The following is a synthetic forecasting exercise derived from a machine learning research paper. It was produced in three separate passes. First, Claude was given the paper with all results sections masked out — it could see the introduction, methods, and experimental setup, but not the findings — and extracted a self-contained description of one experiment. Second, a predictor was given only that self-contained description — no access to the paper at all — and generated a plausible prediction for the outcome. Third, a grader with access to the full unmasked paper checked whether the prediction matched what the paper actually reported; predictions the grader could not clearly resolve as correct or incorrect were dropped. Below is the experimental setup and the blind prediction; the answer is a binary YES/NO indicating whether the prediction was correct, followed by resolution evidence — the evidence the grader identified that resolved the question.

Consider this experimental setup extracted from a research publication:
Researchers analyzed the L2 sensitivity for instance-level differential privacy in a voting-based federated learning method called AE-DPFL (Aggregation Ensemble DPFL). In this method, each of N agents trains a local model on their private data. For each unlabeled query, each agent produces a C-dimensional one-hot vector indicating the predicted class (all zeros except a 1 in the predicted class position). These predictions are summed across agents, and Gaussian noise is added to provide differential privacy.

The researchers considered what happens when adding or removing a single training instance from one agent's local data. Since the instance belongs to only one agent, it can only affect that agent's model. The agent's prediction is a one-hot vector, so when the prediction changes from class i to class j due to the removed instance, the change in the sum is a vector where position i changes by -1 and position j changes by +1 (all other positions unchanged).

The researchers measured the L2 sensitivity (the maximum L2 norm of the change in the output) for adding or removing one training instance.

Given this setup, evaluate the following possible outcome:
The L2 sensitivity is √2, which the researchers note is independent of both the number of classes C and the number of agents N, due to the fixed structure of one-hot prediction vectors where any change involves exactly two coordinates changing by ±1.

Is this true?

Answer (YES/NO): NO